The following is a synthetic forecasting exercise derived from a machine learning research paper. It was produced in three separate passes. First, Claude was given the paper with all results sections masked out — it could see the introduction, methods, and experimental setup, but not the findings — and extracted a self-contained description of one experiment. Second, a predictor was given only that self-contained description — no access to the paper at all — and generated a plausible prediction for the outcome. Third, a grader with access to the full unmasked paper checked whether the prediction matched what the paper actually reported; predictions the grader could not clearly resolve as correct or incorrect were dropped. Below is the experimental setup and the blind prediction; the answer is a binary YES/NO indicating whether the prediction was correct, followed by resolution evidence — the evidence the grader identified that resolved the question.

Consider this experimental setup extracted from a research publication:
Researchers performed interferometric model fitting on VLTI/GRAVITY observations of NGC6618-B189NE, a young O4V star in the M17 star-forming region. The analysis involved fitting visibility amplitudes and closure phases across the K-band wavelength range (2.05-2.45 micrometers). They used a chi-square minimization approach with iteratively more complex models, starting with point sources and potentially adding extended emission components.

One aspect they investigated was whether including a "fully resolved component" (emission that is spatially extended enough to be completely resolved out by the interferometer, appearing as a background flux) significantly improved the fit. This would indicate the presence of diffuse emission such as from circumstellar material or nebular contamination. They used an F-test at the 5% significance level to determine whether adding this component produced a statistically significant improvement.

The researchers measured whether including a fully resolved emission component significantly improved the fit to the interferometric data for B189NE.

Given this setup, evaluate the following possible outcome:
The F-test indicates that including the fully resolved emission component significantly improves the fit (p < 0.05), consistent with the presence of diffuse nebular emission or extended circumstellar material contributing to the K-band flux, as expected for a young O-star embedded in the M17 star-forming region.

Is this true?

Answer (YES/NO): YES